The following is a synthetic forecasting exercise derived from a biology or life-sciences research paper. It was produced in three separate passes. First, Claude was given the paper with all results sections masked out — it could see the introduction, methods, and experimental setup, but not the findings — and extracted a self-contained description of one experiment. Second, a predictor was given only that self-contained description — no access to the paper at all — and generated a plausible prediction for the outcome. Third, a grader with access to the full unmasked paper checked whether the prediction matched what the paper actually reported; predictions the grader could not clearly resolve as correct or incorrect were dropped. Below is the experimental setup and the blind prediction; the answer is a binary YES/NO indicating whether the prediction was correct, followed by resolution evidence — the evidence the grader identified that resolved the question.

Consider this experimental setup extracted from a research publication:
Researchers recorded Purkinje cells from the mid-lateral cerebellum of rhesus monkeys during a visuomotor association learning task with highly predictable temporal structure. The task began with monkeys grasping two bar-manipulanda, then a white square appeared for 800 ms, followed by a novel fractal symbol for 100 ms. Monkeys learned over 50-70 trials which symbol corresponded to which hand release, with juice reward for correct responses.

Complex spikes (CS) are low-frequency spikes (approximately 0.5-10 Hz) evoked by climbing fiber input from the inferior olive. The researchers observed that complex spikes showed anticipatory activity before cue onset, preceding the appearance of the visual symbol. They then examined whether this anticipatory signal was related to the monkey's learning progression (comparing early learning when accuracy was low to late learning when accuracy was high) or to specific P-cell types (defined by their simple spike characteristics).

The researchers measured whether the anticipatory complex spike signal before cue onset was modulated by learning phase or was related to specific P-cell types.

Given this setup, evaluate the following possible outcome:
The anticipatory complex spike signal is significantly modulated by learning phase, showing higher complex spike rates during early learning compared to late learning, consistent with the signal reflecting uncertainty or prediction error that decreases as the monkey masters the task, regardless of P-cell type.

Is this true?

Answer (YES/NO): NO